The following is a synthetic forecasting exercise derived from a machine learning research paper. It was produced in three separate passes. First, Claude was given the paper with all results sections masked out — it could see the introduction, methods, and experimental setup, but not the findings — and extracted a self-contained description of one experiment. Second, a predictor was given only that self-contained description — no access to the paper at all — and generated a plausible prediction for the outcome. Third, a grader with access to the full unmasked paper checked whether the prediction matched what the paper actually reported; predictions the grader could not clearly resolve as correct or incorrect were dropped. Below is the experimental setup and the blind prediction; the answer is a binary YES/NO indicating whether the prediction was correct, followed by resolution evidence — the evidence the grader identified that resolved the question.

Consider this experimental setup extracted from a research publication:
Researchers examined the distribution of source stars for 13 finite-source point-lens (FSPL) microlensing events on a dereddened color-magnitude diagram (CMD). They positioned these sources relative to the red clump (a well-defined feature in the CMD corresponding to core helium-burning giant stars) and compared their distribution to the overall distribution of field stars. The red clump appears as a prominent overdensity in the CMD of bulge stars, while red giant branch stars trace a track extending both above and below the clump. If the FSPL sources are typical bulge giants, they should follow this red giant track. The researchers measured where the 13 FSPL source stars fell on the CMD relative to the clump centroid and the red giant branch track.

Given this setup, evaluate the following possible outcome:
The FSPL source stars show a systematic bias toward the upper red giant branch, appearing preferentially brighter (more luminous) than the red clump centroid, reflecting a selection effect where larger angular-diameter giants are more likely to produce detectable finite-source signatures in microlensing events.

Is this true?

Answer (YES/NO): NO